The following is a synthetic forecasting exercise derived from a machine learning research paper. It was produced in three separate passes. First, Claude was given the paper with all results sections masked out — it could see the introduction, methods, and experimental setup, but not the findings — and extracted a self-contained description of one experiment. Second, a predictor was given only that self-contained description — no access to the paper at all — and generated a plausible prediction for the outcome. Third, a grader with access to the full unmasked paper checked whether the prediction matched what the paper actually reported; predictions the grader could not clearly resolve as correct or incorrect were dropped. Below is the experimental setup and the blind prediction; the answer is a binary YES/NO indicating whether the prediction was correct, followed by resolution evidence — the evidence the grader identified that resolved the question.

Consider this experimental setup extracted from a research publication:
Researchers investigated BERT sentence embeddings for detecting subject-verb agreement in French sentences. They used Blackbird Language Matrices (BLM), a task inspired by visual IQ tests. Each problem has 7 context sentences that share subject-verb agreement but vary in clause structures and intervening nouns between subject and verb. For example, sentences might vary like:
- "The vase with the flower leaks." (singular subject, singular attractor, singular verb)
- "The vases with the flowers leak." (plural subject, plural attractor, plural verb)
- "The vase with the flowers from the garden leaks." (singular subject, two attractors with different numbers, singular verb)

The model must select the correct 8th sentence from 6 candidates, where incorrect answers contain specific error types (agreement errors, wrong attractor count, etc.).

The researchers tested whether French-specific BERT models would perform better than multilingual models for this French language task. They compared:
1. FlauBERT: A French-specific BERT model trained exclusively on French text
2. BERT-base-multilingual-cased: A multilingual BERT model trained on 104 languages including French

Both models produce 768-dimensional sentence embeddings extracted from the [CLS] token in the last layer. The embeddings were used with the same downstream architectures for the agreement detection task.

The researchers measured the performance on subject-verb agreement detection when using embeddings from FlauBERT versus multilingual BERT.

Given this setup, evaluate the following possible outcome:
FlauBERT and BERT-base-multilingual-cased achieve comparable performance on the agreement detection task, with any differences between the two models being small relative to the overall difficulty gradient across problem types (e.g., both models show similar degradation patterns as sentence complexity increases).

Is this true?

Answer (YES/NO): NO